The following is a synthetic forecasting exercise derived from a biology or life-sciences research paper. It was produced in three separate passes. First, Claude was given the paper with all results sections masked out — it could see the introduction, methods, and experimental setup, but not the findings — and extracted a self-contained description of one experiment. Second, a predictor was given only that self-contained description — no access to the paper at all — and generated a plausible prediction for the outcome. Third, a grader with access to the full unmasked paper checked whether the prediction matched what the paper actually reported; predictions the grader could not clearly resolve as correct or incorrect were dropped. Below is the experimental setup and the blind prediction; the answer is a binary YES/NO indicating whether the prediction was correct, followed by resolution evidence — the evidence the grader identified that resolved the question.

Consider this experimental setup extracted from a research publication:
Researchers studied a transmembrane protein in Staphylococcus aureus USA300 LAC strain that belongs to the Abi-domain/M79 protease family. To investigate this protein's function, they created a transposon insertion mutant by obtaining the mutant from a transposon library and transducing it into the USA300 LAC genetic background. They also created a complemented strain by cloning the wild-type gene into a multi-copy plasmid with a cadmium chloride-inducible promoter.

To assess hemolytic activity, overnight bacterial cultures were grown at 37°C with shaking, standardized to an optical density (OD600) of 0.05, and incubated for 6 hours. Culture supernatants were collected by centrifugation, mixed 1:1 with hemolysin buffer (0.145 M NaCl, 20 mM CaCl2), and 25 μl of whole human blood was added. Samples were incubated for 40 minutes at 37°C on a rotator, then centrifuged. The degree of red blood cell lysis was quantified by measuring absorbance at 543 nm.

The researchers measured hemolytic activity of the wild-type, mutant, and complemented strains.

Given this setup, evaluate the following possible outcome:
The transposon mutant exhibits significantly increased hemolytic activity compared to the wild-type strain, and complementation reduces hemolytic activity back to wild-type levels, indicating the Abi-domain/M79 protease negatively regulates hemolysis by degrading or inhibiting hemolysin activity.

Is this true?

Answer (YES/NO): NO